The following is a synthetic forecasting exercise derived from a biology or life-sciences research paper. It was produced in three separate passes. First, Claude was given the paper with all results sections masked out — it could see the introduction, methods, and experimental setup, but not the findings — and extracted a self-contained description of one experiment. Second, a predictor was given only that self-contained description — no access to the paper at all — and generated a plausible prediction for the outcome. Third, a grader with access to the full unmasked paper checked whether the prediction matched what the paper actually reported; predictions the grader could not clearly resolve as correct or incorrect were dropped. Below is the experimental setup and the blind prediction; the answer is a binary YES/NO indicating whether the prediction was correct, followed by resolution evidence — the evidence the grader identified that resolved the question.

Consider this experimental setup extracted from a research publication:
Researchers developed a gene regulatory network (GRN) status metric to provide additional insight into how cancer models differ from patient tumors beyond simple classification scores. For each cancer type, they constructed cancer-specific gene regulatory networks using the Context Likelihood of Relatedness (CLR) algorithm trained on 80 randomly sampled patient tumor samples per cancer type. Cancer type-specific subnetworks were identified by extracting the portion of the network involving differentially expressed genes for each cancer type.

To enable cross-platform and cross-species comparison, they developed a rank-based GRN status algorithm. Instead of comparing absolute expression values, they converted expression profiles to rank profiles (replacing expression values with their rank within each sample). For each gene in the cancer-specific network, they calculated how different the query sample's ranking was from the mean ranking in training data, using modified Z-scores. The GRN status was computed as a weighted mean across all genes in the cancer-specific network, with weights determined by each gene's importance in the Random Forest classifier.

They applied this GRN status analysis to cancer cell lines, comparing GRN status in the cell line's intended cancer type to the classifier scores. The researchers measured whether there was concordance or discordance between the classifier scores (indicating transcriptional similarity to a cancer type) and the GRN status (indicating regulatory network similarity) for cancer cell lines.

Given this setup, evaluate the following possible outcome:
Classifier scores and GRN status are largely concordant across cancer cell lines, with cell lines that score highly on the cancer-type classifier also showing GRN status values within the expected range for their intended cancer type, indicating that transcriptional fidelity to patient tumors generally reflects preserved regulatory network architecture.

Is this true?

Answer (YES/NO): YES